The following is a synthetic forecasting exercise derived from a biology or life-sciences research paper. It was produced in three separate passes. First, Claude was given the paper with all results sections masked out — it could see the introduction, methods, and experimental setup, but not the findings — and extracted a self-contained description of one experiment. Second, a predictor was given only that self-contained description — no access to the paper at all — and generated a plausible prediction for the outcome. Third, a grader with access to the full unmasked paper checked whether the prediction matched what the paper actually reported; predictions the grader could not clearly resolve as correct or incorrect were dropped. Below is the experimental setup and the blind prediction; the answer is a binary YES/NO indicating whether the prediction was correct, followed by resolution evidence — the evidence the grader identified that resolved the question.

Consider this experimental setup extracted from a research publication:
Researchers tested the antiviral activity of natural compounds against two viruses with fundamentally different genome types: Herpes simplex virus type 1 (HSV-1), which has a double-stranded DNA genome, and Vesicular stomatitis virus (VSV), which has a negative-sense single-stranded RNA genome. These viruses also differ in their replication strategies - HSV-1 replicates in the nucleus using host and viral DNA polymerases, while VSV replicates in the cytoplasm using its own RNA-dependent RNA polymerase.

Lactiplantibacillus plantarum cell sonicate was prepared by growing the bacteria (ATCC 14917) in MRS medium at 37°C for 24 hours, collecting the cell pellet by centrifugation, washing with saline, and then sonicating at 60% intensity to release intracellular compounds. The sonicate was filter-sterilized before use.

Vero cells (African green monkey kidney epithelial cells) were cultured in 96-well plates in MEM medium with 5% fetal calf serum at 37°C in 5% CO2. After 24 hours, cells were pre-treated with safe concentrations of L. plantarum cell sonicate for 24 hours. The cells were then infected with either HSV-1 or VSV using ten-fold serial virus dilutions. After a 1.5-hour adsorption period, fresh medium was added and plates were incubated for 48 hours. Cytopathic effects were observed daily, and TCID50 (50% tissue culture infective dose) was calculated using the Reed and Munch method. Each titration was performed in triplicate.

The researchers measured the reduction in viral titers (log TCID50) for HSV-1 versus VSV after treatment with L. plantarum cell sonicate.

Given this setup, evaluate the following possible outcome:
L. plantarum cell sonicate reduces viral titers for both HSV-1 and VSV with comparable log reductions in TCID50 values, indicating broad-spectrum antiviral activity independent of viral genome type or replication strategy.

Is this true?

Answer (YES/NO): NO